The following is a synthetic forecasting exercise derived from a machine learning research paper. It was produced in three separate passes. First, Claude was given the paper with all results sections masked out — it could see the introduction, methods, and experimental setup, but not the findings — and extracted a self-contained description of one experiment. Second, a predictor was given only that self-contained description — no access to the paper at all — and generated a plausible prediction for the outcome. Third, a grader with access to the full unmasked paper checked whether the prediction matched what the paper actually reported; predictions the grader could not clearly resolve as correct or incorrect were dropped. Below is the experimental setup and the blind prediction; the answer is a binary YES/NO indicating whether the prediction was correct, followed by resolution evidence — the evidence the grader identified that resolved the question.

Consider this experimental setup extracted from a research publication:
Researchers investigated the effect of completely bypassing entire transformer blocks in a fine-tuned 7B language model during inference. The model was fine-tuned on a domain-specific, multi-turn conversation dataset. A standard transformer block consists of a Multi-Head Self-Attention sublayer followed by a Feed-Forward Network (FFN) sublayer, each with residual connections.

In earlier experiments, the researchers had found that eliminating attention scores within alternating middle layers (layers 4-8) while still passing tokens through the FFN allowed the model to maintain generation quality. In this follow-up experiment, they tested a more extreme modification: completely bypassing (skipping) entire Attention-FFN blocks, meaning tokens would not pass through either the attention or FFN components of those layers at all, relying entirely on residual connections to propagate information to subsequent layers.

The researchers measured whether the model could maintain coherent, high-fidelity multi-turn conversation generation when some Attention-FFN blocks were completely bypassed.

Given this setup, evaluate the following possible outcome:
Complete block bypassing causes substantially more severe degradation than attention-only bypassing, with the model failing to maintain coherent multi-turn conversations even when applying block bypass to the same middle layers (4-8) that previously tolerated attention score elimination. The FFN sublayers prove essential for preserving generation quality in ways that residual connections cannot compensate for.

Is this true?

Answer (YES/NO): YES